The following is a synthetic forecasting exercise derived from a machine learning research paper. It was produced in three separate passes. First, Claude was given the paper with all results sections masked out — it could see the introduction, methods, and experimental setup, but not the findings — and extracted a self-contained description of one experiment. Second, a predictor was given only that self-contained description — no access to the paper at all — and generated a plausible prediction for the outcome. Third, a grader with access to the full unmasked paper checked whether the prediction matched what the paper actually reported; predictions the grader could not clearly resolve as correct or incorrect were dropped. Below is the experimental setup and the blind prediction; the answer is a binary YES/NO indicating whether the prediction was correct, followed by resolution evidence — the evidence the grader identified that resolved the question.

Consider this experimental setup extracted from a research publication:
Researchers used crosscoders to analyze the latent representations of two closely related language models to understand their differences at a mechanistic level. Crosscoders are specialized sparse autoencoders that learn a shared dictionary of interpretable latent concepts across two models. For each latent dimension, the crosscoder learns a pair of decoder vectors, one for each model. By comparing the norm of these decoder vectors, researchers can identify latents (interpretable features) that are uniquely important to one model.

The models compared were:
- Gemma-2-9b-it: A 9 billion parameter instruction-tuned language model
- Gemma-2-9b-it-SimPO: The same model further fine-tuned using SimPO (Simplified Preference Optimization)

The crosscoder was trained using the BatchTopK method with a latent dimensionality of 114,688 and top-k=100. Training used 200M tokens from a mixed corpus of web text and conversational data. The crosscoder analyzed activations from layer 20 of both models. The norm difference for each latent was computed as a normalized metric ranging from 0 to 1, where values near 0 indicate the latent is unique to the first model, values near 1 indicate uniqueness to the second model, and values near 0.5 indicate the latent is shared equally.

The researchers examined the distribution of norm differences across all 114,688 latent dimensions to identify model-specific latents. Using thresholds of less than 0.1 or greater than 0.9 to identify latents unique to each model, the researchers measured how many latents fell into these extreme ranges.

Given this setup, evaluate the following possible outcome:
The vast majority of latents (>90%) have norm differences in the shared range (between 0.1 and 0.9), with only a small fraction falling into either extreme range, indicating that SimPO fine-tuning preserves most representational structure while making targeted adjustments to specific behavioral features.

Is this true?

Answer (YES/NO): NO